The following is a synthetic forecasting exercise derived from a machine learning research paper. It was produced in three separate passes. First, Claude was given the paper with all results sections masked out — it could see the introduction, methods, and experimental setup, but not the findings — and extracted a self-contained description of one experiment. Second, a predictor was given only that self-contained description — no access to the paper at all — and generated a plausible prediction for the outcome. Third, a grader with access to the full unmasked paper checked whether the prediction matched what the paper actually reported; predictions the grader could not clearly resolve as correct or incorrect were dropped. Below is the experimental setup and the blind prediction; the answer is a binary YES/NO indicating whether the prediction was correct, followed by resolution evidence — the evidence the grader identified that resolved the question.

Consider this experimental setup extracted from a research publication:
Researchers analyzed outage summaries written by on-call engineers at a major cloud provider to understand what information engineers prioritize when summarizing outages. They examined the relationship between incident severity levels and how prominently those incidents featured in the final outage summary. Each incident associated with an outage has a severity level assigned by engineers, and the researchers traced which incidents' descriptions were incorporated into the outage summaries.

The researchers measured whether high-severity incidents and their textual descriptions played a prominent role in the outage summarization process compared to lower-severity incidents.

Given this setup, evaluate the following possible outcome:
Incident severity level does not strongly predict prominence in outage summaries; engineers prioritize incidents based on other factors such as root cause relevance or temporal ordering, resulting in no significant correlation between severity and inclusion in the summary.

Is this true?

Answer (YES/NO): NO